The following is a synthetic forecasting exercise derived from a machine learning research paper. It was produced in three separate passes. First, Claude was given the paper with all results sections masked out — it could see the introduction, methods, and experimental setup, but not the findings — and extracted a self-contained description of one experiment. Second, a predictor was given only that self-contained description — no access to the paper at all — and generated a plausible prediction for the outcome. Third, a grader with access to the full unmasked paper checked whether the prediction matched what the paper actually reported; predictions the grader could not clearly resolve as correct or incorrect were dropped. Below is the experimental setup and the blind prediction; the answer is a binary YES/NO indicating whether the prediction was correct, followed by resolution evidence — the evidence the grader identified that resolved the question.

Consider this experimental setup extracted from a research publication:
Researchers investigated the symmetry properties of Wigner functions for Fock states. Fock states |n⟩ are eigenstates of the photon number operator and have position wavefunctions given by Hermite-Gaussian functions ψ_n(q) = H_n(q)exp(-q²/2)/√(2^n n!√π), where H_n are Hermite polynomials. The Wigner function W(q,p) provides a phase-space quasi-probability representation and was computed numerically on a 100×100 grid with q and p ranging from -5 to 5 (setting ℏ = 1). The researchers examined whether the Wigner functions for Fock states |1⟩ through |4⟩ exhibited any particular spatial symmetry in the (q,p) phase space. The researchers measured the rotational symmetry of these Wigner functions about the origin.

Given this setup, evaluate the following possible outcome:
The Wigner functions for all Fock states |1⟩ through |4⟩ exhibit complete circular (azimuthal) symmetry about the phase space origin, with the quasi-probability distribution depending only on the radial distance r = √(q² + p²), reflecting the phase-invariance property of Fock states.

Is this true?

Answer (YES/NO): YES